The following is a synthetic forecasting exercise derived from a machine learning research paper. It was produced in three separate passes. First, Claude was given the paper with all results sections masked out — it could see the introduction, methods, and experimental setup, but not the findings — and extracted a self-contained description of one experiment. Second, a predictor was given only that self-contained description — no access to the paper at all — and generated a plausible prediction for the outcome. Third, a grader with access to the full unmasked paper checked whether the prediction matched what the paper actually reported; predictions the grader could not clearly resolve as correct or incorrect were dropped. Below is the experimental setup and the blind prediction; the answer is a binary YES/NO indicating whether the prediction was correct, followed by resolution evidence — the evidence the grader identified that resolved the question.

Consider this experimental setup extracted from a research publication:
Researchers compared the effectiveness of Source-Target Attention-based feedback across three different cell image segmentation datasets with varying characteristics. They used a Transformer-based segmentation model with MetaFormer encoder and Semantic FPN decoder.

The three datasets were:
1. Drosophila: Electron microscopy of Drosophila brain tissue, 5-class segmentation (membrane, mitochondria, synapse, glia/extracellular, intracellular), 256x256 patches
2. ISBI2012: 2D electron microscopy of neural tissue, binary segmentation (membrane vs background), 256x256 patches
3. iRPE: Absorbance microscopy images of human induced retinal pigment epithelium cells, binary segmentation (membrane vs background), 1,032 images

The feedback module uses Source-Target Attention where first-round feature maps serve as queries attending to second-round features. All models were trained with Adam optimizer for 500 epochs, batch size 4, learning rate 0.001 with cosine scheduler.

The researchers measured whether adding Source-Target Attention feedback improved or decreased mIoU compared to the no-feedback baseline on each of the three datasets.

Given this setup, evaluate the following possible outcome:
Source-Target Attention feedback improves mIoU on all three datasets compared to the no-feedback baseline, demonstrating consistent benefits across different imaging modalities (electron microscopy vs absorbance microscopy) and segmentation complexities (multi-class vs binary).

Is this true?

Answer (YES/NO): NO